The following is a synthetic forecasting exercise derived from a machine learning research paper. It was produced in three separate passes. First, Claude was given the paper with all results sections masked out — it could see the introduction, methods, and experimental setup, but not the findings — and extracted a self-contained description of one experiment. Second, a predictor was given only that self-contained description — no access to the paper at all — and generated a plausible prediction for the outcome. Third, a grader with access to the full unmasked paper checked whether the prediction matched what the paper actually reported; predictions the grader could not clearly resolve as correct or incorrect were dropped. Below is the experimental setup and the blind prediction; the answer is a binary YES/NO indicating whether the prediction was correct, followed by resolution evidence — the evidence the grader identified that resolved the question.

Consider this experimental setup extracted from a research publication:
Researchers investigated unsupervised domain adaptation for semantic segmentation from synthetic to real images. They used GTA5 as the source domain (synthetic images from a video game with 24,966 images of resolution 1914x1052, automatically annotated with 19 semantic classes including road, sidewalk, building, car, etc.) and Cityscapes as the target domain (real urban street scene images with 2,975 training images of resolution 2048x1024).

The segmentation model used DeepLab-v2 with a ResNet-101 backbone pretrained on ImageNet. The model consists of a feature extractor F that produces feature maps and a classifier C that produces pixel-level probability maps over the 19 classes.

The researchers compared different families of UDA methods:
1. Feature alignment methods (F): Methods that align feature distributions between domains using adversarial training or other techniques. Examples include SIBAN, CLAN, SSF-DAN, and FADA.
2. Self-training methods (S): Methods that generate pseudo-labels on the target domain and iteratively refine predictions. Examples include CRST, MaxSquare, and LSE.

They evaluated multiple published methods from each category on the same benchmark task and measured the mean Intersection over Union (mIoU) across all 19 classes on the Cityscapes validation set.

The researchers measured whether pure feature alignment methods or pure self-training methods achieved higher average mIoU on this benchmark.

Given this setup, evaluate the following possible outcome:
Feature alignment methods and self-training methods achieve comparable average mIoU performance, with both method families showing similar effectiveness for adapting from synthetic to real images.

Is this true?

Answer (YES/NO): NO